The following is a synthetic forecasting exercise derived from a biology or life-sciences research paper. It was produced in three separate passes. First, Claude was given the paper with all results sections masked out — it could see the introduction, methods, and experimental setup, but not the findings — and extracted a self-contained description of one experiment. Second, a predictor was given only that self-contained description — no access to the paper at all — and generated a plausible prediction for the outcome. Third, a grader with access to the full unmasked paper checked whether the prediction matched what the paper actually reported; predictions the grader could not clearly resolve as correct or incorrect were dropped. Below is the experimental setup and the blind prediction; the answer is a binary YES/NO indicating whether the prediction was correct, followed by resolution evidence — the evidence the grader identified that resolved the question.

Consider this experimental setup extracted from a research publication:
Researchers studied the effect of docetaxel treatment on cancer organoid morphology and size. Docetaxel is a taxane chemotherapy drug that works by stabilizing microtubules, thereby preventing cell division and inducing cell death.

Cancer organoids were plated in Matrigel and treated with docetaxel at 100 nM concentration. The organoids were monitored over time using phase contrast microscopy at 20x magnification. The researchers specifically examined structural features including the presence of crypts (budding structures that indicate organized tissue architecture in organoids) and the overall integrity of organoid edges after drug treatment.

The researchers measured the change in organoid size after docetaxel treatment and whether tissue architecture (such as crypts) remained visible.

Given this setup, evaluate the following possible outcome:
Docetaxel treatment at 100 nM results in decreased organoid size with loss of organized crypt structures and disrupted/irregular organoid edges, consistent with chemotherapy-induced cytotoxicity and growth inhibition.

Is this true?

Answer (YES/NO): NO